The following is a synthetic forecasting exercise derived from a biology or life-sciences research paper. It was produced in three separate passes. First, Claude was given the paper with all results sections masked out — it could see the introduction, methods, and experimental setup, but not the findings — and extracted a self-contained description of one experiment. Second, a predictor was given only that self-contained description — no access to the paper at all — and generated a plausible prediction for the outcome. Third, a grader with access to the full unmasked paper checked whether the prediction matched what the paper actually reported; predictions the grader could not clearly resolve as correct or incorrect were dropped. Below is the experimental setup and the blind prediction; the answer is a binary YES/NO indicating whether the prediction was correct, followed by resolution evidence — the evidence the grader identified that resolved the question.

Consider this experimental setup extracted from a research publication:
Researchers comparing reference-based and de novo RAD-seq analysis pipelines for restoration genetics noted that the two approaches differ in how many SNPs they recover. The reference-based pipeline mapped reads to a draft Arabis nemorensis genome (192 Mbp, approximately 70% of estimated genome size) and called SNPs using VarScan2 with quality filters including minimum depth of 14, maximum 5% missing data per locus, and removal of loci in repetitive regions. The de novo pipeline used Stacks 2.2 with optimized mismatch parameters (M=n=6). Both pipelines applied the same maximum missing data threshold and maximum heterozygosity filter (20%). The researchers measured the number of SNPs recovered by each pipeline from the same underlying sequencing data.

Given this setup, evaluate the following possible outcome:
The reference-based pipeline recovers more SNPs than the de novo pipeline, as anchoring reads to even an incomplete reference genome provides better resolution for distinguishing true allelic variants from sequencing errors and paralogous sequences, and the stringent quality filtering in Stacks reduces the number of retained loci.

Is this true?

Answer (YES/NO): YES